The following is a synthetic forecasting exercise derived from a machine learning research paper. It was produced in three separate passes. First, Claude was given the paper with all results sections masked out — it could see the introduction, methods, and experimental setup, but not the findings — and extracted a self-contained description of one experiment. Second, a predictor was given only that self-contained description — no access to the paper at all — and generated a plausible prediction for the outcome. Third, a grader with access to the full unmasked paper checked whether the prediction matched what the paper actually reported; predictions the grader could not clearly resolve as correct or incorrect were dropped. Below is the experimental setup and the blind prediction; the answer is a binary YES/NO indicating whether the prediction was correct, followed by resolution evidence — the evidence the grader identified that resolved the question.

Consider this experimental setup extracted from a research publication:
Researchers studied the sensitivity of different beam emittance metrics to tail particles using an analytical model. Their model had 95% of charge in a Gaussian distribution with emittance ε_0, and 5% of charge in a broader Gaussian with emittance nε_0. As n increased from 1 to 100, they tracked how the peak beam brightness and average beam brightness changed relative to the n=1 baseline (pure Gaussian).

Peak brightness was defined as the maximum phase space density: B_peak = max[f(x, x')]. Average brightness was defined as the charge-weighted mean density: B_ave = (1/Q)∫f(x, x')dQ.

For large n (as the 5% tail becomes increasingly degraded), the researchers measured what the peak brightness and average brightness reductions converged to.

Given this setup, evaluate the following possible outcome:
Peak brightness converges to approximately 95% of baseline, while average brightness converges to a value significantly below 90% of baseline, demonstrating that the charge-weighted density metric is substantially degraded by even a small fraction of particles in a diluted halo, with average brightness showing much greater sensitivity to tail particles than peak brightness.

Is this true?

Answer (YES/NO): NO